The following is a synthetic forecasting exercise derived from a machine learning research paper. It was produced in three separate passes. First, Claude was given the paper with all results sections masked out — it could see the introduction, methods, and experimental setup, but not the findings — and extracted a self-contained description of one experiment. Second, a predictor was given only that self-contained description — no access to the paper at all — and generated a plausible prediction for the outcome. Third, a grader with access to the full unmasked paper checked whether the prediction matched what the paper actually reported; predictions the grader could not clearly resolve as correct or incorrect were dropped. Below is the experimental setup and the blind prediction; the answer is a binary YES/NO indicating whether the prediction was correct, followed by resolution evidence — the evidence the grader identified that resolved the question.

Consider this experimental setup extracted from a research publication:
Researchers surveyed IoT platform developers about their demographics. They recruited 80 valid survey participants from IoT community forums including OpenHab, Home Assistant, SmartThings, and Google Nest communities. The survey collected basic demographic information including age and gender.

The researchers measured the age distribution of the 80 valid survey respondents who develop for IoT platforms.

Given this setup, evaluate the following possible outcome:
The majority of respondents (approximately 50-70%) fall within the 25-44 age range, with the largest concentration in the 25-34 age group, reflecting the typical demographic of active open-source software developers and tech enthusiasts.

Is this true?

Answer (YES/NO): NO